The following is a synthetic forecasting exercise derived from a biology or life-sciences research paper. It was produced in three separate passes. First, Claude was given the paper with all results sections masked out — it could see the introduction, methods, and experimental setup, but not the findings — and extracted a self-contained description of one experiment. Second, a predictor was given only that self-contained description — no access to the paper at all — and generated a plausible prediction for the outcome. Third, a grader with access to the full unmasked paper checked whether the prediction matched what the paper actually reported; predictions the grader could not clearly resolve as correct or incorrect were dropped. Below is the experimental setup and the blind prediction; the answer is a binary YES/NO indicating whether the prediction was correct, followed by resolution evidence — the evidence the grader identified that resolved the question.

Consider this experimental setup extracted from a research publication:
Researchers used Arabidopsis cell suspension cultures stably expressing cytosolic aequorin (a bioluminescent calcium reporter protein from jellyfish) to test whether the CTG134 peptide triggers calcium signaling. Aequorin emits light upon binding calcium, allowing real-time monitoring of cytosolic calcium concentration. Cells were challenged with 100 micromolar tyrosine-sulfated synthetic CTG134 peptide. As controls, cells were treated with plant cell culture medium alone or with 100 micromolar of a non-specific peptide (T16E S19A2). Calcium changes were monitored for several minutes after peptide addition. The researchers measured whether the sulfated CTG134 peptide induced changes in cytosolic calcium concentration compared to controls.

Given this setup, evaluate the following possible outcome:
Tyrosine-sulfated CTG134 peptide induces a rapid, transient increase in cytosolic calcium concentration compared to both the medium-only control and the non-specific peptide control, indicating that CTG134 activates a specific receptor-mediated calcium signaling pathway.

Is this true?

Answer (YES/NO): YES